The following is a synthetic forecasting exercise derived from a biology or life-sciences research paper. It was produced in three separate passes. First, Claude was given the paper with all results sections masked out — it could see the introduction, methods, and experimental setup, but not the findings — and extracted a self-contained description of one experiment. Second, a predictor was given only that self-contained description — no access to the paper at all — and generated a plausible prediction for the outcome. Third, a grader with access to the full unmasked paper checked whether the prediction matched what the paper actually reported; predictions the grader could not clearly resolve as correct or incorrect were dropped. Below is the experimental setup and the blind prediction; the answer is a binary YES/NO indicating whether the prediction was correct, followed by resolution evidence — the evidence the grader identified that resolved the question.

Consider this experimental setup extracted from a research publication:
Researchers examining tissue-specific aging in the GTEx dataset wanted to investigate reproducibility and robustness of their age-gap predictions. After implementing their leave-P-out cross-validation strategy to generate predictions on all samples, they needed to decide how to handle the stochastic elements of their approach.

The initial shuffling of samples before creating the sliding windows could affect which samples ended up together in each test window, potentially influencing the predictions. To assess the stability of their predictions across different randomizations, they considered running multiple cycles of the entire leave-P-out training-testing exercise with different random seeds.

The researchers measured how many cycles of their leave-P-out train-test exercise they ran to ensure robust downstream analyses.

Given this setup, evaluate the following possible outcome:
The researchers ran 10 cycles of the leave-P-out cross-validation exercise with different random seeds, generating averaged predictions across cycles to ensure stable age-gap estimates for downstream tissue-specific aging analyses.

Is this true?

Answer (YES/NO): NO